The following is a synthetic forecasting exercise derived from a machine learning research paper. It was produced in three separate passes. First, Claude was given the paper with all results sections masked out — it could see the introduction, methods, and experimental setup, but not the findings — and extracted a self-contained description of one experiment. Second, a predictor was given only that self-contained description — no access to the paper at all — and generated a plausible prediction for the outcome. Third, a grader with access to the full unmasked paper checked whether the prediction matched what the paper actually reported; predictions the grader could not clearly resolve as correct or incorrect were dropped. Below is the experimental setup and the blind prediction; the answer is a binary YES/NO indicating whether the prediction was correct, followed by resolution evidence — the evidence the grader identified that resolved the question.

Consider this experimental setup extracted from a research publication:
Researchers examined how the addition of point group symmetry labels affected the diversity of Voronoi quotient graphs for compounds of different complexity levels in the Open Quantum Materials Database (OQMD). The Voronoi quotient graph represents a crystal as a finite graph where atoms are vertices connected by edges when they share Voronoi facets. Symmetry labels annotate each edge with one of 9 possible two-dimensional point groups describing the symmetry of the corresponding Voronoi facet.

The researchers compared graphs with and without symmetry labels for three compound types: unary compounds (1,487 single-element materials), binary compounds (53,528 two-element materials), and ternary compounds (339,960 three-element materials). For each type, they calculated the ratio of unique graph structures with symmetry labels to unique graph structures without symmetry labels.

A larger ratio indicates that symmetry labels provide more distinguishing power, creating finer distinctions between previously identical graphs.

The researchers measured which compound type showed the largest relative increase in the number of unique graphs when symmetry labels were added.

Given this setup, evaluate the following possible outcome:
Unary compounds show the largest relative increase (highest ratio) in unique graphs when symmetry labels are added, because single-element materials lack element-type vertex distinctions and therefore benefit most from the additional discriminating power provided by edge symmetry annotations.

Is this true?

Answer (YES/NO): YES